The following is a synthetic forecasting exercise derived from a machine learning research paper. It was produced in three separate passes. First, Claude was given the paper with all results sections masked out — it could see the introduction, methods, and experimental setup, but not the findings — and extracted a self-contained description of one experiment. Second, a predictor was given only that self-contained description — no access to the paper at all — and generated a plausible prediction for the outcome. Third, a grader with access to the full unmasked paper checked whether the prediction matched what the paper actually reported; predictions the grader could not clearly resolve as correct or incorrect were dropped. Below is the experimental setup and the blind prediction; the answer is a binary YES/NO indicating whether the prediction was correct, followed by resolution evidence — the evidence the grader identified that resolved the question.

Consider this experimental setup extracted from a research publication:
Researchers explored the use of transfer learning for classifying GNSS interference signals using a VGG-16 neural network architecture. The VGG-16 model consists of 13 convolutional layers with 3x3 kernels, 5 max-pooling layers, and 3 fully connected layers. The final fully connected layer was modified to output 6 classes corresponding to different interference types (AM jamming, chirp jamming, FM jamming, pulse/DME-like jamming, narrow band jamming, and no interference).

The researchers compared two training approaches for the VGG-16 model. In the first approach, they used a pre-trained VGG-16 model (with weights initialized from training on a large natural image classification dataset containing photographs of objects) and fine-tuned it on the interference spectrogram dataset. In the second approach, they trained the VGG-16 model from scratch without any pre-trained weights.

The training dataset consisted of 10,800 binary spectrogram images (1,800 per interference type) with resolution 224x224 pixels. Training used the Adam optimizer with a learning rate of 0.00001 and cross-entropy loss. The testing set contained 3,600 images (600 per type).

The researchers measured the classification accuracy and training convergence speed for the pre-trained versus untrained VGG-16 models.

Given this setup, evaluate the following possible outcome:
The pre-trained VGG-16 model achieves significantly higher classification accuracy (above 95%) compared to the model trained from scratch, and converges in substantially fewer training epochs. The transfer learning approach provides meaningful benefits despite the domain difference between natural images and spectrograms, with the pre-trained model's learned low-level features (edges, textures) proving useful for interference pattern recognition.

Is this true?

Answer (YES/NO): NO